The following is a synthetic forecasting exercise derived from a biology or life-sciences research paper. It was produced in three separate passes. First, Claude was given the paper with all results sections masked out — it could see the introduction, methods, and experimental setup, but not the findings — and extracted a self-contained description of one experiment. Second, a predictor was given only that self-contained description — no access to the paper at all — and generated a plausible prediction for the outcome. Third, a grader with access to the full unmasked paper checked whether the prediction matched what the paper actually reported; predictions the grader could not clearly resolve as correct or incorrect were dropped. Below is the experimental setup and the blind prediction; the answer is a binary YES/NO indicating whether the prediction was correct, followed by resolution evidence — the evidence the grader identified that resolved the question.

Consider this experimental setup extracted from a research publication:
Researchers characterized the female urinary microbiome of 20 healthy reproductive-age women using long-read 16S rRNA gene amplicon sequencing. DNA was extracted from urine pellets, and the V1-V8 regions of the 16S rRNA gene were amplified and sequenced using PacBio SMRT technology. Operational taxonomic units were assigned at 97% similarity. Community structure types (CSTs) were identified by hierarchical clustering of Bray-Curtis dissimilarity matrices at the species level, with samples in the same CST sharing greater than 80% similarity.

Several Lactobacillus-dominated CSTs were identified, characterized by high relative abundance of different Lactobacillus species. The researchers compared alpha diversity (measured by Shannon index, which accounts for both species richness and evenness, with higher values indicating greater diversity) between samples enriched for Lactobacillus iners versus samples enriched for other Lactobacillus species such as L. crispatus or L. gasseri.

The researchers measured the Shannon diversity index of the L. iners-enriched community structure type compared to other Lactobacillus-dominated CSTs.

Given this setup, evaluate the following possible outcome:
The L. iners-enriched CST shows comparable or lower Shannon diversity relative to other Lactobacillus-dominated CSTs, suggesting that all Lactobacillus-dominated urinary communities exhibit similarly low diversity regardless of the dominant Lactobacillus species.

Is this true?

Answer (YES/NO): NO